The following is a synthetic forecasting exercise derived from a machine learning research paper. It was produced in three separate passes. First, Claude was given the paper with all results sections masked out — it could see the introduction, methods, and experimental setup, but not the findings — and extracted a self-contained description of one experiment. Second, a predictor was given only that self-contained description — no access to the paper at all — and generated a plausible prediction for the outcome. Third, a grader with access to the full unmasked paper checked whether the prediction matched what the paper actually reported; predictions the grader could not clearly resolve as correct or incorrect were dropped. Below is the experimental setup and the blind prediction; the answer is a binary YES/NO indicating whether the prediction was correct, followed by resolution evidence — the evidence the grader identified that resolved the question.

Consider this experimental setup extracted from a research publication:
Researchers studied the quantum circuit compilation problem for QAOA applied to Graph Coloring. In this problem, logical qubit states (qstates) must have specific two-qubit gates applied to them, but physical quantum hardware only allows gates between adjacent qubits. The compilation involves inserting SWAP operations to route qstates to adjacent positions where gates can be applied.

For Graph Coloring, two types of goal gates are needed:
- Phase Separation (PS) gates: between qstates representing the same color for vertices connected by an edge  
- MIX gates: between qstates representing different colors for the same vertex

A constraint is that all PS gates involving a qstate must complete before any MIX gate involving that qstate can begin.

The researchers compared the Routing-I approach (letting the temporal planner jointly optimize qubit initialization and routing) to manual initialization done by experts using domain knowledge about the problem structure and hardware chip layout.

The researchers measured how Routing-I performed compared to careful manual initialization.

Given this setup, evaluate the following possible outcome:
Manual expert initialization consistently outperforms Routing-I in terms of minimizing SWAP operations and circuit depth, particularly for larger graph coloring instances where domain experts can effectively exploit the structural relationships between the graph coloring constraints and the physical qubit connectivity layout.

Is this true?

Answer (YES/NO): NO